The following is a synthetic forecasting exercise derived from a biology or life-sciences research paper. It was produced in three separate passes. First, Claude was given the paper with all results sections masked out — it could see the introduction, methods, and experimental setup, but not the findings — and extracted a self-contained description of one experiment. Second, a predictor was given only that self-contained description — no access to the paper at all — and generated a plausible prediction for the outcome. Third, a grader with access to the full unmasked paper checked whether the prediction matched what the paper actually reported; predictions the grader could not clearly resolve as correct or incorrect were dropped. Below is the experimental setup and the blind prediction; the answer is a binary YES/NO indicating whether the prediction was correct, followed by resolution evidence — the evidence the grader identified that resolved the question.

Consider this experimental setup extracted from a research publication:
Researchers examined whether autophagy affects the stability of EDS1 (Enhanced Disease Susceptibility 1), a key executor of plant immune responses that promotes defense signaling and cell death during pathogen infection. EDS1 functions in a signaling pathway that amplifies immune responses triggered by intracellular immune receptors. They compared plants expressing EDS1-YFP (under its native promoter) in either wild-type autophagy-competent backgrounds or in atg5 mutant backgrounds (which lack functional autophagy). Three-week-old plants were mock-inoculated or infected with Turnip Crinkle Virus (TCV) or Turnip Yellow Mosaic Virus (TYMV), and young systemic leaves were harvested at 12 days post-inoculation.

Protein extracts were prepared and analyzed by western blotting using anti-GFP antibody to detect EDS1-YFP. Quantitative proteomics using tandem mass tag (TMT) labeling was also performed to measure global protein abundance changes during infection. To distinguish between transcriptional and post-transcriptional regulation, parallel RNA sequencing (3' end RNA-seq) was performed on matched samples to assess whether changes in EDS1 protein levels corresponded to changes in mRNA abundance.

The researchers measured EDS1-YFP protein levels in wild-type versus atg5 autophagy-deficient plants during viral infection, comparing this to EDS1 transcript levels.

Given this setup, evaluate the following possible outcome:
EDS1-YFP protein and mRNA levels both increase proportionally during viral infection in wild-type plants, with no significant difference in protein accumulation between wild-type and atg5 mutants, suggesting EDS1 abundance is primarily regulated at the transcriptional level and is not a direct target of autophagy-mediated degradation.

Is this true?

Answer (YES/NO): NO